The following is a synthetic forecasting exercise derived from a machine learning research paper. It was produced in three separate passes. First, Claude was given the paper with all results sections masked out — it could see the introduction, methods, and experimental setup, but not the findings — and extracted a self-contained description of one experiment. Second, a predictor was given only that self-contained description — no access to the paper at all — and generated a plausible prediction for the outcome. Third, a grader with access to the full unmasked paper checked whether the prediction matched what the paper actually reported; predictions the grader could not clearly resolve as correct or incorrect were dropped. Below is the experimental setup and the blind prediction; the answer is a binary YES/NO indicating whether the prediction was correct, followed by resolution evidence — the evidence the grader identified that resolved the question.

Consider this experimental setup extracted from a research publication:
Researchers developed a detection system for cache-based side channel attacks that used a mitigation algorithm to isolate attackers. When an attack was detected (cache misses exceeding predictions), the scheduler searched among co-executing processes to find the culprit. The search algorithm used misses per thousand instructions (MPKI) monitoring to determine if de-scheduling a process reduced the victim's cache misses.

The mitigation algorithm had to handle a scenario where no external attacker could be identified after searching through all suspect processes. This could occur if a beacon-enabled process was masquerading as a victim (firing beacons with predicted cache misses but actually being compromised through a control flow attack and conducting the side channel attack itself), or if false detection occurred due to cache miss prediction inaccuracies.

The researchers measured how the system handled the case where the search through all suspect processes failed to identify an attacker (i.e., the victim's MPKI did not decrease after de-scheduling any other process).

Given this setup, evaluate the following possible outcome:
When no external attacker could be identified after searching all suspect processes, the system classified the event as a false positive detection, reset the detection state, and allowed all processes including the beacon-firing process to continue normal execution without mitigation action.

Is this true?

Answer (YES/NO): NO